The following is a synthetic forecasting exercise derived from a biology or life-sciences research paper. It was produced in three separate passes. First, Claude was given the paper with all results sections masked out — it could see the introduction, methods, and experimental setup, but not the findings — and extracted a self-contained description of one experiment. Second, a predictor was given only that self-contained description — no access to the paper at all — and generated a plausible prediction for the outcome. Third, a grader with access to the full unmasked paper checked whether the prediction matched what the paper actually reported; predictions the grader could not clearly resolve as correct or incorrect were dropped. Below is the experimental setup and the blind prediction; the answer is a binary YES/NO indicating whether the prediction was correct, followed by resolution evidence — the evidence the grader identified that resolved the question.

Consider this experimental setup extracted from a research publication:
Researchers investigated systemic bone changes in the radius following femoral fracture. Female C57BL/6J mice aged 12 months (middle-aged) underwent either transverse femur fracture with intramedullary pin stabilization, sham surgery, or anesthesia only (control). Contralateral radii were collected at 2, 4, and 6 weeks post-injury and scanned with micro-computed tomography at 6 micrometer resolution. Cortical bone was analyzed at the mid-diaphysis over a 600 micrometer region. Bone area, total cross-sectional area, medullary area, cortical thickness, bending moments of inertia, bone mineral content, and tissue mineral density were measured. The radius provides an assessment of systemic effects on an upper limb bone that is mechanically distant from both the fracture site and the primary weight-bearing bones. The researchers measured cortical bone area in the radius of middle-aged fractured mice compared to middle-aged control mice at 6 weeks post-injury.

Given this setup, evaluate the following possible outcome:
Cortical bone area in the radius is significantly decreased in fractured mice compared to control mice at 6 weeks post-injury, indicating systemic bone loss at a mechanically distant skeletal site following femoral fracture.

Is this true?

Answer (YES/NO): NO